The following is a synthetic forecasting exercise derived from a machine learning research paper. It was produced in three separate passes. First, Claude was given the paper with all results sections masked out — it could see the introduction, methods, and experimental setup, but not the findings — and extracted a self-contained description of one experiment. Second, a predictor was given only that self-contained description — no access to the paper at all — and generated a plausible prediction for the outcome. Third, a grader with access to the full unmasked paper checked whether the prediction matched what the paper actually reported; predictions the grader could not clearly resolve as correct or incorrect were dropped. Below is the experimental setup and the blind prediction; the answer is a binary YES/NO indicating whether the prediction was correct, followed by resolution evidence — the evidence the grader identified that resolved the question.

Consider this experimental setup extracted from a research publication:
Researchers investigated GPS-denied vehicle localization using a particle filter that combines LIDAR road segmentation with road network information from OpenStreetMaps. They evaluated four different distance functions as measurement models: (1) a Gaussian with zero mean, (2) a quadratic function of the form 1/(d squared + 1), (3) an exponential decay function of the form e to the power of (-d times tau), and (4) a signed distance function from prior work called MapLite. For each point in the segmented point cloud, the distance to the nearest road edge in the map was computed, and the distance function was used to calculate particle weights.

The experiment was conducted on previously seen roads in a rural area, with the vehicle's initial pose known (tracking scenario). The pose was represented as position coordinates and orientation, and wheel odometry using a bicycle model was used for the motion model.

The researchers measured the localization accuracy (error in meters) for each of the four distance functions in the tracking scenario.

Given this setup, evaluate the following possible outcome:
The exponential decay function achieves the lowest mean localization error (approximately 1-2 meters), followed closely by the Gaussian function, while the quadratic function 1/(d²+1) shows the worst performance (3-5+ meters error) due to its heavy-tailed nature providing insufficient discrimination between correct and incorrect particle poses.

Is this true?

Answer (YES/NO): NO